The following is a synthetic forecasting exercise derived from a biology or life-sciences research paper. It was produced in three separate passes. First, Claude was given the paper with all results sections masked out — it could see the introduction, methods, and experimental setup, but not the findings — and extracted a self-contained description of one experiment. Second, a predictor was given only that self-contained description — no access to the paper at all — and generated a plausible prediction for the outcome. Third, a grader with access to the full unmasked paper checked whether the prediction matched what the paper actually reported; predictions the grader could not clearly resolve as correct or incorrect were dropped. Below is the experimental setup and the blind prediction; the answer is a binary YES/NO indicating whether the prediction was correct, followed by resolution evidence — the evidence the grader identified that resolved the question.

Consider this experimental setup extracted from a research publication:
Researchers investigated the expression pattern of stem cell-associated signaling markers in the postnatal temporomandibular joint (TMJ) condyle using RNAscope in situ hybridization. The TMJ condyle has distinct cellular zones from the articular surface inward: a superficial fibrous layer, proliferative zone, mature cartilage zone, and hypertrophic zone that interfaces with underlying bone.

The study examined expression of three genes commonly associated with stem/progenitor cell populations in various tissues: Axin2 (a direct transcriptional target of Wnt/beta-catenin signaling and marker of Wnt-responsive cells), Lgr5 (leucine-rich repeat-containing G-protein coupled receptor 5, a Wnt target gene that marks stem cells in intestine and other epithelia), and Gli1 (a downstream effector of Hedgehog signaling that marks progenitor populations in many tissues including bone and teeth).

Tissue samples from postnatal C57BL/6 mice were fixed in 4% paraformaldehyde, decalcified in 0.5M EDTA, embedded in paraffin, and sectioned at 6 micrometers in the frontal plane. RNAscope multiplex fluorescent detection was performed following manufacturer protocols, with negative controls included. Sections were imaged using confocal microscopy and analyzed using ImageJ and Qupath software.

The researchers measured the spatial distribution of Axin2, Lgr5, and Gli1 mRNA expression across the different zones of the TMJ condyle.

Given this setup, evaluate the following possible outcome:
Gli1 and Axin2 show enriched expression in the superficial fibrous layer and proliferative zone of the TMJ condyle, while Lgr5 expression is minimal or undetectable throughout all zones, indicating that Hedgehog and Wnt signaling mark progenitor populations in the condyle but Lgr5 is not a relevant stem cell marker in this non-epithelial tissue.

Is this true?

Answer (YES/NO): NO